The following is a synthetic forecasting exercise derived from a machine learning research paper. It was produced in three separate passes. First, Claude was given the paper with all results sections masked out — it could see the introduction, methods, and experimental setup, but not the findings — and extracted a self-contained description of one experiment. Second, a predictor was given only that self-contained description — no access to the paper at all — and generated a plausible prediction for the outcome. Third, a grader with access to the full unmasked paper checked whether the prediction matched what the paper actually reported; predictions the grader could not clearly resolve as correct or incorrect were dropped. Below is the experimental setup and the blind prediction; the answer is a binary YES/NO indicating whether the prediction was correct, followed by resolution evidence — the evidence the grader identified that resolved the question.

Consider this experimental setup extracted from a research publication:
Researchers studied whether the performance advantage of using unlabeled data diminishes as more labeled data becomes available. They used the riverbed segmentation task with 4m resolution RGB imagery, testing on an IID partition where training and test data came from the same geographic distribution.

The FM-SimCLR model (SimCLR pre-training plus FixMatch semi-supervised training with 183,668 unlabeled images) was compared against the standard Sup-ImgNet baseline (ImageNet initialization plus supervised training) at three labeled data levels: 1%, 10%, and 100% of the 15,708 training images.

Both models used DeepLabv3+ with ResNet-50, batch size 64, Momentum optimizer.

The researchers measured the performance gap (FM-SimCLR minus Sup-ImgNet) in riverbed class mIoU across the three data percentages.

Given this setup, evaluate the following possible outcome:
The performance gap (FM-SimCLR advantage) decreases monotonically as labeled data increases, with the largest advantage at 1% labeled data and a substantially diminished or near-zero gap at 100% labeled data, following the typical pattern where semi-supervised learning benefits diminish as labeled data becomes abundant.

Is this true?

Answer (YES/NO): YES